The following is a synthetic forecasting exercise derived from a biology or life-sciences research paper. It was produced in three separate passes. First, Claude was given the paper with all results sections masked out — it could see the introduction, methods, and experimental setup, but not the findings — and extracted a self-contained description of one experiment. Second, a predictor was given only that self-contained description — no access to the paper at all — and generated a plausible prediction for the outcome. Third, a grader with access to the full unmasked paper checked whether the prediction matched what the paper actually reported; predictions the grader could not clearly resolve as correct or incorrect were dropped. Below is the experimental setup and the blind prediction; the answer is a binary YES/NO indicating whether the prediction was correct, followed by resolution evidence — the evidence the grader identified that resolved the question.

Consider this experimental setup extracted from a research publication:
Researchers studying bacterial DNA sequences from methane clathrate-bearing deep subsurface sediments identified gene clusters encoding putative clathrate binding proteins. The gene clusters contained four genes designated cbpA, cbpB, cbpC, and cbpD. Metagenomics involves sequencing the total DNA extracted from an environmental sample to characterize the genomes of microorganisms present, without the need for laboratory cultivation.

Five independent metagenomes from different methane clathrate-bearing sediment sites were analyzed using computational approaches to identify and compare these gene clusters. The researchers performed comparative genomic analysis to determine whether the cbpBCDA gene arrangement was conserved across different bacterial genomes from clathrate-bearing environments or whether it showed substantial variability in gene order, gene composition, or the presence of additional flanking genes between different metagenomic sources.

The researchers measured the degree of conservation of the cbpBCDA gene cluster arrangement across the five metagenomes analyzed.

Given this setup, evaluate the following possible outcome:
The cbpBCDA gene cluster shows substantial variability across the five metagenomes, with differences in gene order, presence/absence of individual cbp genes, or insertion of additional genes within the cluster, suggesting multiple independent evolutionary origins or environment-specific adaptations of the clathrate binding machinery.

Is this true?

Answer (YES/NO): NO